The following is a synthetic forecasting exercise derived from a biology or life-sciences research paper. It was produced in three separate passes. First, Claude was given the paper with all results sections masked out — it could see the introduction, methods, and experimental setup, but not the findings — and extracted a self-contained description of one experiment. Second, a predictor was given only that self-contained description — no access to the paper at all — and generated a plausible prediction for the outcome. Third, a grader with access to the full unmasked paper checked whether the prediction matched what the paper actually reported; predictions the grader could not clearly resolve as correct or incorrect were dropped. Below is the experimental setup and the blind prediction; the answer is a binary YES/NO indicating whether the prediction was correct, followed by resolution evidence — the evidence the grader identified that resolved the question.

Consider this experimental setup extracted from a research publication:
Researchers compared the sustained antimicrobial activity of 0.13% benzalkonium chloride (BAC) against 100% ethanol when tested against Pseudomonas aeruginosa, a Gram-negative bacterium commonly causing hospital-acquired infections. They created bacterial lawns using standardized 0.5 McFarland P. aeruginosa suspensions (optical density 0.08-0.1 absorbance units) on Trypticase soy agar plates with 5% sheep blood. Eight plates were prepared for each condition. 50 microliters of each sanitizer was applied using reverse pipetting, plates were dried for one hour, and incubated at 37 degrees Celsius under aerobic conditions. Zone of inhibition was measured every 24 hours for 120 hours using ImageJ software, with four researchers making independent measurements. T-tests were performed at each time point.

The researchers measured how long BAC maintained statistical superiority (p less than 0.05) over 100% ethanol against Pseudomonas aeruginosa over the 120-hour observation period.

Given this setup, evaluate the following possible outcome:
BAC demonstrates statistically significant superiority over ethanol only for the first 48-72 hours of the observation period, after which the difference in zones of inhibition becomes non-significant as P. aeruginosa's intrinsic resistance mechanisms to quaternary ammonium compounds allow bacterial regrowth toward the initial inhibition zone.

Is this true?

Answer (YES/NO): NO